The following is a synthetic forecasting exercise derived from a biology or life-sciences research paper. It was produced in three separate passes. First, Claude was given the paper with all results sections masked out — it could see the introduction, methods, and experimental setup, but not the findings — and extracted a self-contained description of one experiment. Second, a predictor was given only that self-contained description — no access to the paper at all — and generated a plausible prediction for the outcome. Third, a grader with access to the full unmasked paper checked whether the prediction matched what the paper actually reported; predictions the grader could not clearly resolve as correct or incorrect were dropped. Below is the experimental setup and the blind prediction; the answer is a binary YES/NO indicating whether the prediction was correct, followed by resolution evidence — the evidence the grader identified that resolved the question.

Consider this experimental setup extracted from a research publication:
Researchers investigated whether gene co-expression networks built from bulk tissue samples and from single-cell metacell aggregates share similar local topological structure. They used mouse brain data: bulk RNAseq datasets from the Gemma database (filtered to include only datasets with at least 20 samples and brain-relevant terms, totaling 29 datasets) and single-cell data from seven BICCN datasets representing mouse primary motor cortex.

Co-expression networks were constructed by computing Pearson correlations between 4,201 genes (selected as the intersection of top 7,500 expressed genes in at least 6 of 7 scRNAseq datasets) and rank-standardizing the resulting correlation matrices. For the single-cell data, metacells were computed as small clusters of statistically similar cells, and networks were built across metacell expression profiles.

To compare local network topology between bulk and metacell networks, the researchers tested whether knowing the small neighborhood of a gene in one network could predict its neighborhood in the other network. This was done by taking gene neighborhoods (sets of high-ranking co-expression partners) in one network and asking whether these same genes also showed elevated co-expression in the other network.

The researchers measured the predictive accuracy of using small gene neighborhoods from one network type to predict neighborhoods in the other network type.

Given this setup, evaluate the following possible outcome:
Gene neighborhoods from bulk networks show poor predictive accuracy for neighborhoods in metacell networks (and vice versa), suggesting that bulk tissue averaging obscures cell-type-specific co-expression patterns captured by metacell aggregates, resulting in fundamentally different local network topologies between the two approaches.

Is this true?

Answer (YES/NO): NO